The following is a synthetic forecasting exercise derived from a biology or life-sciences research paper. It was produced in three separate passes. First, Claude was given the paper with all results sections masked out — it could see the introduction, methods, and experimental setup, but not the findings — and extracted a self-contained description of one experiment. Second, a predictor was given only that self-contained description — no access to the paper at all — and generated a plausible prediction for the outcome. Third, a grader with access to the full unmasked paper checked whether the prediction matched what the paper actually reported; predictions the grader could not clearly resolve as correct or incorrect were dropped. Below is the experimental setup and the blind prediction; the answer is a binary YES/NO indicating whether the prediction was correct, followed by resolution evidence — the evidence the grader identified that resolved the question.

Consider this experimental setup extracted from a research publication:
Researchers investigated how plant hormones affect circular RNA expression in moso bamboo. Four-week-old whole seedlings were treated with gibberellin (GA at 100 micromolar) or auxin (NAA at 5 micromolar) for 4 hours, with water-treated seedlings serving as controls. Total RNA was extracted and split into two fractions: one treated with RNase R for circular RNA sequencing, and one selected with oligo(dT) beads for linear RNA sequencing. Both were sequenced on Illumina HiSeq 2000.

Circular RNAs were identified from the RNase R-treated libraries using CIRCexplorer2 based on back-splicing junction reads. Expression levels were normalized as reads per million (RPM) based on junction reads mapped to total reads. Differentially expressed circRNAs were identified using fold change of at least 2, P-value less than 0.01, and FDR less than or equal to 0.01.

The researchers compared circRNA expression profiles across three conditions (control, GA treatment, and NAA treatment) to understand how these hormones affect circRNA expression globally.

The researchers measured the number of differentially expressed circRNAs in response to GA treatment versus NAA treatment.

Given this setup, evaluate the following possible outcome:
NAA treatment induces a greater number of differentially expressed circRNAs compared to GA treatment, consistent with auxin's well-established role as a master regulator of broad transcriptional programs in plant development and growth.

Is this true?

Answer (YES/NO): NO